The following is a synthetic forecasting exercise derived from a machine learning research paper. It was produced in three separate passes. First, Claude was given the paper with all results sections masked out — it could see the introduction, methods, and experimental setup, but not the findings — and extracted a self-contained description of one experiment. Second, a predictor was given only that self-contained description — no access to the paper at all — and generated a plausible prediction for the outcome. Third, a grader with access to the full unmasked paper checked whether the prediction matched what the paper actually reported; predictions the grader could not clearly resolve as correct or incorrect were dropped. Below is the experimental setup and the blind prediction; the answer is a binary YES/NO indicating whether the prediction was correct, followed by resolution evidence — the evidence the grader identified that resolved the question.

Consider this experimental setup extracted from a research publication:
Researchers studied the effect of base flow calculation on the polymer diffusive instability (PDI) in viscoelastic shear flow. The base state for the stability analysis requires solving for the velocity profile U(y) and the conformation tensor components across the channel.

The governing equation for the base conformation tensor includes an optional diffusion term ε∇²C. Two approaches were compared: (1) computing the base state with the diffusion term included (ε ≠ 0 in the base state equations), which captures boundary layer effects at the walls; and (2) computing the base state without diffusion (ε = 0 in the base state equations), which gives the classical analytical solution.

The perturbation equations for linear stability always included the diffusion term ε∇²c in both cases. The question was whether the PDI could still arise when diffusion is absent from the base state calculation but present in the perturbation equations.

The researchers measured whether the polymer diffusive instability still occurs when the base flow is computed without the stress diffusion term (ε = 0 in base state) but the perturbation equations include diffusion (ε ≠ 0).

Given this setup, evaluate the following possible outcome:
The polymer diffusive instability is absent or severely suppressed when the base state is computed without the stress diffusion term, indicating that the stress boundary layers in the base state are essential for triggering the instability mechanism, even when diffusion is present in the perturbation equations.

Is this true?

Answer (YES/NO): NO